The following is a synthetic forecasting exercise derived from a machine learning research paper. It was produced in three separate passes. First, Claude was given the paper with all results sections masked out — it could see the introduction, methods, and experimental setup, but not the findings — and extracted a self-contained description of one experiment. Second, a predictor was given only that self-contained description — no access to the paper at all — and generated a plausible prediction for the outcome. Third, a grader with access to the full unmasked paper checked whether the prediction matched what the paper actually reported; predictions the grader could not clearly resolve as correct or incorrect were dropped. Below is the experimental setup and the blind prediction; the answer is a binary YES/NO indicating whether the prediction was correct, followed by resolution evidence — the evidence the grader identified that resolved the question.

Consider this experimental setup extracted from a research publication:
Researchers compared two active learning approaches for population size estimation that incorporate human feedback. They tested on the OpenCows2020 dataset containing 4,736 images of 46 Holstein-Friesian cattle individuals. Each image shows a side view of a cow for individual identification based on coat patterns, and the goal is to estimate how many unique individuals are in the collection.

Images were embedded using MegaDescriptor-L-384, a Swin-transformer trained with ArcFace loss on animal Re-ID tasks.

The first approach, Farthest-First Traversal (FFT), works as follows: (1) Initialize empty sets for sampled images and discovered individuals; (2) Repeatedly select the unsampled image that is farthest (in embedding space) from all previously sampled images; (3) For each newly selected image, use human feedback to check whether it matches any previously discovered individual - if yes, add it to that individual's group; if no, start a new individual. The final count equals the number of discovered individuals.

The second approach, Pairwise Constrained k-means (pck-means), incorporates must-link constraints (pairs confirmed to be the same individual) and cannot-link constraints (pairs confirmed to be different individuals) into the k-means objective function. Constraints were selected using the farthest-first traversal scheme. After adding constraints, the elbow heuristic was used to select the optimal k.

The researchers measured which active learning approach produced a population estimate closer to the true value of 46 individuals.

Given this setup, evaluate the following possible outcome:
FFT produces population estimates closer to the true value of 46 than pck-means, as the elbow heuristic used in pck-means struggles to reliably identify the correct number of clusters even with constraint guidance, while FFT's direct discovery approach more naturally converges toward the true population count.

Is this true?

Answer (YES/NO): YES